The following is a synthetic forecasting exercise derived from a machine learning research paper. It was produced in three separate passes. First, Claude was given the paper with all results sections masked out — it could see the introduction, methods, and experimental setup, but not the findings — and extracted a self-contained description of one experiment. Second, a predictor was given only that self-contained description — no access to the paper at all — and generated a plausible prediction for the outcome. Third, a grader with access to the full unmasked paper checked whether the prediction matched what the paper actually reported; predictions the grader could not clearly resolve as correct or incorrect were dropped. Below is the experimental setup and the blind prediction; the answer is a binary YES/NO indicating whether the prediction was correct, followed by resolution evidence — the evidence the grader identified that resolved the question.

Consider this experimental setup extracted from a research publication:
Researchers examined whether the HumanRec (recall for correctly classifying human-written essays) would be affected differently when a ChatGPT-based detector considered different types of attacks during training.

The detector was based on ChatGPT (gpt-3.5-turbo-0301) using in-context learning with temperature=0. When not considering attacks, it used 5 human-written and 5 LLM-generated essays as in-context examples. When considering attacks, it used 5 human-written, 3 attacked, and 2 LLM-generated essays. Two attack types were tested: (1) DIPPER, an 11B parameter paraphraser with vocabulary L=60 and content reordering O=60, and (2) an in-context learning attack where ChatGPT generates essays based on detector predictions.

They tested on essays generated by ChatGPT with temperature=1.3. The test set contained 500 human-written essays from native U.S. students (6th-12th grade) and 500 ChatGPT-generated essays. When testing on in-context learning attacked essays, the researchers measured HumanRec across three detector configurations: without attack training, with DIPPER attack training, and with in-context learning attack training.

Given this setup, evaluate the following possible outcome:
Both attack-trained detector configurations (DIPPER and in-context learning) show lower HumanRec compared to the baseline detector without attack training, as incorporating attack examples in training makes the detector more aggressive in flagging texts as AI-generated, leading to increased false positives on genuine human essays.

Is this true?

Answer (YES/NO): YES